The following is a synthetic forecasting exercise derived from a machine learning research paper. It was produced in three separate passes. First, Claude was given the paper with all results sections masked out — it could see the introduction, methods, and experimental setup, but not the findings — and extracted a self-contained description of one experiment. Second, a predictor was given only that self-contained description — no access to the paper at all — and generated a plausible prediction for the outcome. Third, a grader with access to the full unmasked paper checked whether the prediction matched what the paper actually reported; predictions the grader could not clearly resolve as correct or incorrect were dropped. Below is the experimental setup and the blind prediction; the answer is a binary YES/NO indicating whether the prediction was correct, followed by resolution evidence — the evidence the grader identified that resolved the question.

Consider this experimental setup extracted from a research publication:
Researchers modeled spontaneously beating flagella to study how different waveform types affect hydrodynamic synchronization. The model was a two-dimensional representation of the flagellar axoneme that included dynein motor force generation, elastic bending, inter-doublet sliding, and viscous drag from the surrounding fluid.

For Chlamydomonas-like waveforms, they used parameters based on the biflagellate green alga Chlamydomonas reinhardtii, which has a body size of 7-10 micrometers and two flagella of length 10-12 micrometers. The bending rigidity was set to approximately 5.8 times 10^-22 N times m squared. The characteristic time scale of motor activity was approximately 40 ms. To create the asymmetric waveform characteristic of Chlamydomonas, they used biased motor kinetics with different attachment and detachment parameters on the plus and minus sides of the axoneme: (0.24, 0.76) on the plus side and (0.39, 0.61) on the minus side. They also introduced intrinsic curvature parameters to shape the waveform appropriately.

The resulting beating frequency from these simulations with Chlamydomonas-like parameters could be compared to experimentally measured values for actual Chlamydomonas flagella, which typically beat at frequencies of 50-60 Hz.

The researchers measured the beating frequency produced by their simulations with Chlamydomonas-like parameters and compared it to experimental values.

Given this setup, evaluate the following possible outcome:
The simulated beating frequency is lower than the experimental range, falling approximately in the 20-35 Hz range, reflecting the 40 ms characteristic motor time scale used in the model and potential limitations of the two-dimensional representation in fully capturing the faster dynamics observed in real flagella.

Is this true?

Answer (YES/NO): NO